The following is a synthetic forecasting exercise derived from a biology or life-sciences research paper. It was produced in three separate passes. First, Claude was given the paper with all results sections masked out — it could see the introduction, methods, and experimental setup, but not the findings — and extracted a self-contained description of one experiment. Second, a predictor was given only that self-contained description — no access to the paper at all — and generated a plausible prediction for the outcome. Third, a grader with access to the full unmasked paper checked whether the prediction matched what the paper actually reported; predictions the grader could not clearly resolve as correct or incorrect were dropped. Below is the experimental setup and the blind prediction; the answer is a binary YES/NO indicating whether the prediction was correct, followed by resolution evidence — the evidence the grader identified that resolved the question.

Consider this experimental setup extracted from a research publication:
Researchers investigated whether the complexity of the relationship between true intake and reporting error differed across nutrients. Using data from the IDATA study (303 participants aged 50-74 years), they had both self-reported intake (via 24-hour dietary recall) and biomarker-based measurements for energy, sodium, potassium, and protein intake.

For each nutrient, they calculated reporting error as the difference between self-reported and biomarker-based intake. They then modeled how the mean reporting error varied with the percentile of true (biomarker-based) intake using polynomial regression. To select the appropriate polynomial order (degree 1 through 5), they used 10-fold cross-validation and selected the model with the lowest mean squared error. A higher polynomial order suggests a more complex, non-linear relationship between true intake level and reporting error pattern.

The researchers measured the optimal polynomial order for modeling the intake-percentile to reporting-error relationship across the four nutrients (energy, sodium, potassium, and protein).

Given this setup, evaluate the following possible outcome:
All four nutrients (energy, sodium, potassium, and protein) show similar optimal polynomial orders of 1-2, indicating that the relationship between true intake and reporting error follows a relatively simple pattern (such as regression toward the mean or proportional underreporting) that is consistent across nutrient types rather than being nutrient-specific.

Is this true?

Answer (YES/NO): NO